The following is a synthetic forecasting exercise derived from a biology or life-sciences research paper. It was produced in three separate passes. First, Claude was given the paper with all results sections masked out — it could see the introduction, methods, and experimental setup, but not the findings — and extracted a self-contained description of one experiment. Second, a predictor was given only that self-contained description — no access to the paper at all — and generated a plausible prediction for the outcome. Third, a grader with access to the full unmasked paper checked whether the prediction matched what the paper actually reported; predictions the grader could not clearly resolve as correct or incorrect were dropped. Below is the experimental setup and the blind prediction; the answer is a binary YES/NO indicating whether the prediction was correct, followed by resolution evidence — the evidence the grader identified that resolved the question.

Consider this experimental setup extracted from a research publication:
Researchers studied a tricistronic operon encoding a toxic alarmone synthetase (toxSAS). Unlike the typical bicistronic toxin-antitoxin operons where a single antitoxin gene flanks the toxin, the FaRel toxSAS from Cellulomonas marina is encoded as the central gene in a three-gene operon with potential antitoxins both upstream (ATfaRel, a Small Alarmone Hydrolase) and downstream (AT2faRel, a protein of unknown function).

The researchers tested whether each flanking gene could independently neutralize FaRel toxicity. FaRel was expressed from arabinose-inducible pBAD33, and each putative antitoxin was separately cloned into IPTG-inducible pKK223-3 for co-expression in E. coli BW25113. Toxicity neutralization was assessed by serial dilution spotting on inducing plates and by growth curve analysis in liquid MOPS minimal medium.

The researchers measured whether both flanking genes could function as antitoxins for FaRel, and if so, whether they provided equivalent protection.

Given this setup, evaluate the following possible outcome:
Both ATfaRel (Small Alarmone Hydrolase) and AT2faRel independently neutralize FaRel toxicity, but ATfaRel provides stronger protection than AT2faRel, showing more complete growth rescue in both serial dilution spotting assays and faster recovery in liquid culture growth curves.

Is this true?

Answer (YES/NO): YES